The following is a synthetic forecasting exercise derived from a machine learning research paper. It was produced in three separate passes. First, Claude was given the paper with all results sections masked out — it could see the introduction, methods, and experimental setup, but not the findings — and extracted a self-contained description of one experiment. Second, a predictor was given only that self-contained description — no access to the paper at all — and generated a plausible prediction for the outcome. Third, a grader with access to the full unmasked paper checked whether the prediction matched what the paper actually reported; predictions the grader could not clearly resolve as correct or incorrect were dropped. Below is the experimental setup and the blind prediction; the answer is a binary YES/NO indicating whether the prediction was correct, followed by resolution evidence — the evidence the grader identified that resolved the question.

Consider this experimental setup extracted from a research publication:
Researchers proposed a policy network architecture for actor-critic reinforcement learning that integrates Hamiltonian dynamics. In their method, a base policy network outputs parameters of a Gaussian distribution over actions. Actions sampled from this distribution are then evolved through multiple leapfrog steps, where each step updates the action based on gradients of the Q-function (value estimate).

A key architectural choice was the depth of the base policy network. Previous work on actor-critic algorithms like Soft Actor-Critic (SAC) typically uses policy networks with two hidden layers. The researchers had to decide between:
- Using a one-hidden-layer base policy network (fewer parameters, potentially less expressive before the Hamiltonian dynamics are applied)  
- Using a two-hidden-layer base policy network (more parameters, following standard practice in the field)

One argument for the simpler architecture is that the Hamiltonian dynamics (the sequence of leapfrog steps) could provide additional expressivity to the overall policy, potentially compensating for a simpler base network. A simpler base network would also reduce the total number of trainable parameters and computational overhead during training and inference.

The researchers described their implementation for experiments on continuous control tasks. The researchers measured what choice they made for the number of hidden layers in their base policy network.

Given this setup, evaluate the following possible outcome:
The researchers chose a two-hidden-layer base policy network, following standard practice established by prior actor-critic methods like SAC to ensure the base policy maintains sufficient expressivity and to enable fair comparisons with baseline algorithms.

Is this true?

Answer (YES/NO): NO